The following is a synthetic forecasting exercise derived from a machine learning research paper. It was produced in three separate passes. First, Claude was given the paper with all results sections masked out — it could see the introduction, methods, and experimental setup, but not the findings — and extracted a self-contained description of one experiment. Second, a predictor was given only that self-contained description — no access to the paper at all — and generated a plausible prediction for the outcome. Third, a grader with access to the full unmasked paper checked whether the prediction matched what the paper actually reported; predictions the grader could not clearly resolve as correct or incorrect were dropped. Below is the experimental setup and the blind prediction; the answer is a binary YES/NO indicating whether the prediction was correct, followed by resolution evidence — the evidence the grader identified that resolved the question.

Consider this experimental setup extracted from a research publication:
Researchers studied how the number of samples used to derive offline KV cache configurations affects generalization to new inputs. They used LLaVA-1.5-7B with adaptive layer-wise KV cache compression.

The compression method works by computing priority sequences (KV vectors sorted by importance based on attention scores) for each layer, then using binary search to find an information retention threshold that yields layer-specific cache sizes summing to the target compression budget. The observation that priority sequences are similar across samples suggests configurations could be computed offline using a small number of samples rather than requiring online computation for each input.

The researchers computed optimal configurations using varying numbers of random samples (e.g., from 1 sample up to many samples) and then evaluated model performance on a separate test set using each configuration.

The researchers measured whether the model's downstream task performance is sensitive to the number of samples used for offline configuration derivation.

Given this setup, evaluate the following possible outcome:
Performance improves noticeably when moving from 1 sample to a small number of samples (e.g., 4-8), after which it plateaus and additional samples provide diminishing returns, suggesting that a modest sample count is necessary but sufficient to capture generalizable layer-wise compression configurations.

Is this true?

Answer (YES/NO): NO